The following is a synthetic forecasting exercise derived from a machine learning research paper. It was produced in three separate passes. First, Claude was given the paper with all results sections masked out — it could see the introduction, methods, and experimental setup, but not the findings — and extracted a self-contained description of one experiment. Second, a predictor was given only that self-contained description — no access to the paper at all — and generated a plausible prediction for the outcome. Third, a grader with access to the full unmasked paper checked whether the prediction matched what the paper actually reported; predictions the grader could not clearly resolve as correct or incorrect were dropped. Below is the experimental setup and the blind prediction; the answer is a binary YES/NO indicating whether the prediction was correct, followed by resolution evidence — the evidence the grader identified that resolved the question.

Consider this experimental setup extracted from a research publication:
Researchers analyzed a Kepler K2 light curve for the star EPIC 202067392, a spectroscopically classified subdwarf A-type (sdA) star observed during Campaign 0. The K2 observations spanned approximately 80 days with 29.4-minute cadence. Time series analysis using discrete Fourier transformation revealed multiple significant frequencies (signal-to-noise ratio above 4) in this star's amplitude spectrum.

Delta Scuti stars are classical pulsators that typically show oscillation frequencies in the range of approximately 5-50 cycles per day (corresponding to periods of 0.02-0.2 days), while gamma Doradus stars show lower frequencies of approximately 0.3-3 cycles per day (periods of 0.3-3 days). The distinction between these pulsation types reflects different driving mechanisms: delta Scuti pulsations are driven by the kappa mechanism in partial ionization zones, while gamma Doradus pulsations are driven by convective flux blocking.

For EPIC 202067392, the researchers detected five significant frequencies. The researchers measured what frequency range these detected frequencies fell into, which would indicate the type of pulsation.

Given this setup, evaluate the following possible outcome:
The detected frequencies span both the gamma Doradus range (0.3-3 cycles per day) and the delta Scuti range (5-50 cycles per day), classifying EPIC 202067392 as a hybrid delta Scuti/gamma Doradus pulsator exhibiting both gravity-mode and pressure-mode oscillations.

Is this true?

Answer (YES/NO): NO